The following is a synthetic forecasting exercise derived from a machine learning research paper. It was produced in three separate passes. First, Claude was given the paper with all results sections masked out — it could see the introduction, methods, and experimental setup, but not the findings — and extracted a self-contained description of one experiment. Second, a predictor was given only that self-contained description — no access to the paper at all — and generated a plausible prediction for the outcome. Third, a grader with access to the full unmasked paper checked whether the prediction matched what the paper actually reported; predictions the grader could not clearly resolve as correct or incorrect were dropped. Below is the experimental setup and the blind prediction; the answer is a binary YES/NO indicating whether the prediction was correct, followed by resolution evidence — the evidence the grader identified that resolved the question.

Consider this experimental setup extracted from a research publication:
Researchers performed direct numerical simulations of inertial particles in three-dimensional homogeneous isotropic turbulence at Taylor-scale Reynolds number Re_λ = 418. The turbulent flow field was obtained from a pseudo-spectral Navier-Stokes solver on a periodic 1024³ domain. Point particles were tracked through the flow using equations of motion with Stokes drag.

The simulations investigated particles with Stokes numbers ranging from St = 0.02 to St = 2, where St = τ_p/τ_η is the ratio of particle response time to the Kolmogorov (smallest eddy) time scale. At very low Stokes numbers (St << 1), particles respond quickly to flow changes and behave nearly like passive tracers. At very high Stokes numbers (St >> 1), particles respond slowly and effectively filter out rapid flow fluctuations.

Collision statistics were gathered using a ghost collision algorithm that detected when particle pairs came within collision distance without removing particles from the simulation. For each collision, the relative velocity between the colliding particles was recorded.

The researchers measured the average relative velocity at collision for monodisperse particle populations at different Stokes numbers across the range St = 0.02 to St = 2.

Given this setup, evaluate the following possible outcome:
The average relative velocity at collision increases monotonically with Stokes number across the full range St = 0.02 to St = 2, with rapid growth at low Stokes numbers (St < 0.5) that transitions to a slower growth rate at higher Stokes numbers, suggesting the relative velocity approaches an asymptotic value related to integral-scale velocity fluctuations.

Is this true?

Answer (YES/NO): NO